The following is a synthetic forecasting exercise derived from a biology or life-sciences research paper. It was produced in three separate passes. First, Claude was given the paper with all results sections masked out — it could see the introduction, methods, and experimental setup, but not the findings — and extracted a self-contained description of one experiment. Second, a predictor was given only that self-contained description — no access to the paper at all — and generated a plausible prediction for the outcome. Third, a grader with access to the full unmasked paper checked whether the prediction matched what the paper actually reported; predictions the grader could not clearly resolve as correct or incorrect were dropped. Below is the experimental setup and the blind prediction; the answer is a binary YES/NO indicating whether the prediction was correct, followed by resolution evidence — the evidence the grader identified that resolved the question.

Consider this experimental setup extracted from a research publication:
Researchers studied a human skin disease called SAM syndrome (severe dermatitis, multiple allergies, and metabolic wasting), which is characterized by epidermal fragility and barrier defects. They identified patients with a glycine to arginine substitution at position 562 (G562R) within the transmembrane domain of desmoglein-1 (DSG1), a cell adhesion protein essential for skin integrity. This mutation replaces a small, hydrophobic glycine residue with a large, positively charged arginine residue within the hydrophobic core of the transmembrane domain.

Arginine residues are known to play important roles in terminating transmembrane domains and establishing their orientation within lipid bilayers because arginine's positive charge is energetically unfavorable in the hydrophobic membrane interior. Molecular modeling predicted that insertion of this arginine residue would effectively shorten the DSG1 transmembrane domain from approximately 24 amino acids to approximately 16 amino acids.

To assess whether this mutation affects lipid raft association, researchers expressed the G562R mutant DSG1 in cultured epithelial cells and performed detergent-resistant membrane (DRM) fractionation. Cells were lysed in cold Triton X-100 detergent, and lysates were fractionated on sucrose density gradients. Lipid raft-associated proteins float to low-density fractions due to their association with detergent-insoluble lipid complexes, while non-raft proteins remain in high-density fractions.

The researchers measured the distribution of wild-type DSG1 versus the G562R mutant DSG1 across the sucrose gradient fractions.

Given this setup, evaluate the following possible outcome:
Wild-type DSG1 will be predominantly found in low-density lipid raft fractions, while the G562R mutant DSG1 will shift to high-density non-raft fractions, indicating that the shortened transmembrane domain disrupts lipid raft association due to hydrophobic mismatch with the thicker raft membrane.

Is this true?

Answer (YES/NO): YES